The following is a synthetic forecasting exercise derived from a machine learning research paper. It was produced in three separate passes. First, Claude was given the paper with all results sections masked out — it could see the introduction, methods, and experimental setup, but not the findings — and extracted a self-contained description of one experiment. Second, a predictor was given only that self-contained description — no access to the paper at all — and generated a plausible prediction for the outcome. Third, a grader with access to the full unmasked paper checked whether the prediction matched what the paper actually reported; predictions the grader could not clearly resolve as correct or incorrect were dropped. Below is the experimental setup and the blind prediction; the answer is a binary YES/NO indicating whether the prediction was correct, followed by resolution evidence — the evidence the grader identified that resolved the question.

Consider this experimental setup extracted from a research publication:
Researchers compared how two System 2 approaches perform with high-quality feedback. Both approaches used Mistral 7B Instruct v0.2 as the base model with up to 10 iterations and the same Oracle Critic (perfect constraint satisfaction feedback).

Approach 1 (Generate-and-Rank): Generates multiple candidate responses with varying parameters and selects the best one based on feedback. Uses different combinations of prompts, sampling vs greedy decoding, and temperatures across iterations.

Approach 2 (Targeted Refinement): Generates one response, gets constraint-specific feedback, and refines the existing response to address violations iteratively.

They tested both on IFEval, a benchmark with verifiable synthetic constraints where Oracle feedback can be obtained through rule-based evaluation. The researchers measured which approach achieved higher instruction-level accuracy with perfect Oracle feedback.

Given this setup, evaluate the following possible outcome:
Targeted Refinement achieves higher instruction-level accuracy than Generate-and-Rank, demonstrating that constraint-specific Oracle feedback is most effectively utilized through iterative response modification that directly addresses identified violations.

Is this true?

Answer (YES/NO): NO